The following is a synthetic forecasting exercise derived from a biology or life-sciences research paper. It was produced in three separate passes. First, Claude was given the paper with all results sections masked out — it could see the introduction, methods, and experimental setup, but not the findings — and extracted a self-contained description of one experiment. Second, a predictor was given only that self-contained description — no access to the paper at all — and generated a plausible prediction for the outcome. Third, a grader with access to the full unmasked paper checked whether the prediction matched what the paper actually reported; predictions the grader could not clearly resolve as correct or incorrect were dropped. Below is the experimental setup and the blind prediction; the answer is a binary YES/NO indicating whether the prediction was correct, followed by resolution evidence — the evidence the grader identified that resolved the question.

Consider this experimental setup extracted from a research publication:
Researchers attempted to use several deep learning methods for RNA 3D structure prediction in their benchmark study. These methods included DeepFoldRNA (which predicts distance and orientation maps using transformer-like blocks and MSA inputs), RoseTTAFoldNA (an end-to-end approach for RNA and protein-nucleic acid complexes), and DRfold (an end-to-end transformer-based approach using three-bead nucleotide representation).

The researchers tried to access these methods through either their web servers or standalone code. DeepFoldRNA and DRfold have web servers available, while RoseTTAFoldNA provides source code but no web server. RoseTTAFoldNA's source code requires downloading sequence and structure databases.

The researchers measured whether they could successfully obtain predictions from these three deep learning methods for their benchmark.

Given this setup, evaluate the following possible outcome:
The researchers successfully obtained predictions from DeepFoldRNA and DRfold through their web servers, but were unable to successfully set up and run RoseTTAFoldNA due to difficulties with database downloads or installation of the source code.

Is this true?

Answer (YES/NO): NO